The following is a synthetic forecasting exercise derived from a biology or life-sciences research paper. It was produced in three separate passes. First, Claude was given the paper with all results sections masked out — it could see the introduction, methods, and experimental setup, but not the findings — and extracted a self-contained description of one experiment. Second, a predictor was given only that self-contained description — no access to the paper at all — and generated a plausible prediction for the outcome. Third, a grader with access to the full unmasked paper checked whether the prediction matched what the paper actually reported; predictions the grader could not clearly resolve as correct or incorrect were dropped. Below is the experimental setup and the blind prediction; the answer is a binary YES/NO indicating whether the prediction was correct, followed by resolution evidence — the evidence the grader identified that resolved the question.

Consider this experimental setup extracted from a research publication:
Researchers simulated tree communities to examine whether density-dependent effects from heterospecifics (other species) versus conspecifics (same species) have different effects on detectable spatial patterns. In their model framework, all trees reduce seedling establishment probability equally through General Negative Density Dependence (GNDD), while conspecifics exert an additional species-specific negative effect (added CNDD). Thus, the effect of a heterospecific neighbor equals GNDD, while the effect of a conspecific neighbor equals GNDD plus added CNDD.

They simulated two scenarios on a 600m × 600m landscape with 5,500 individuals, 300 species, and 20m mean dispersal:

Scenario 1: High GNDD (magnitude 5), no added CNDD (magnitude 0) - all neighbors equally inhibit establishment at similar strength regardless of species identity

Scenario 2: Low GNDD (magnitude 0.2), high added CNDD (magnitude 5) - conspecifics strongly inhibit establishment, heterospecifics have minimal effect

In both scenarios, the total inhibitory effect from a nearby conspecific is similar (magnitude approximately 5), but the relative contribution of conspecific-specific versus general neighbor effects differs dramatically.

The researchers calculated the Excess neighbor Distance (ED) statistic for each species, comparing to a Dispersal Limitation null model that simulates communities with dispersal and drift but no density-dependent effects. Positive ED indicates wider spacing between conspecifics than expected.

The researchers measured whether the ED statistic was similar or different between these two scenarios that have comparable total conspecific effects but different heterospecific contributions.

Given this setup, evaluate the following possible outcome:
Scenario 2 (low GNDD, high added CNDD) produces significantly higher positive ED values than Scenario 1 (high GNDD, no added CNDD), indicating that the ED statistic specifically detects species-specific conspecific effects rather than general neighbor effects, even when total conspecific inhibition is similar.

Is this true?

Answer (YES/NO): YES